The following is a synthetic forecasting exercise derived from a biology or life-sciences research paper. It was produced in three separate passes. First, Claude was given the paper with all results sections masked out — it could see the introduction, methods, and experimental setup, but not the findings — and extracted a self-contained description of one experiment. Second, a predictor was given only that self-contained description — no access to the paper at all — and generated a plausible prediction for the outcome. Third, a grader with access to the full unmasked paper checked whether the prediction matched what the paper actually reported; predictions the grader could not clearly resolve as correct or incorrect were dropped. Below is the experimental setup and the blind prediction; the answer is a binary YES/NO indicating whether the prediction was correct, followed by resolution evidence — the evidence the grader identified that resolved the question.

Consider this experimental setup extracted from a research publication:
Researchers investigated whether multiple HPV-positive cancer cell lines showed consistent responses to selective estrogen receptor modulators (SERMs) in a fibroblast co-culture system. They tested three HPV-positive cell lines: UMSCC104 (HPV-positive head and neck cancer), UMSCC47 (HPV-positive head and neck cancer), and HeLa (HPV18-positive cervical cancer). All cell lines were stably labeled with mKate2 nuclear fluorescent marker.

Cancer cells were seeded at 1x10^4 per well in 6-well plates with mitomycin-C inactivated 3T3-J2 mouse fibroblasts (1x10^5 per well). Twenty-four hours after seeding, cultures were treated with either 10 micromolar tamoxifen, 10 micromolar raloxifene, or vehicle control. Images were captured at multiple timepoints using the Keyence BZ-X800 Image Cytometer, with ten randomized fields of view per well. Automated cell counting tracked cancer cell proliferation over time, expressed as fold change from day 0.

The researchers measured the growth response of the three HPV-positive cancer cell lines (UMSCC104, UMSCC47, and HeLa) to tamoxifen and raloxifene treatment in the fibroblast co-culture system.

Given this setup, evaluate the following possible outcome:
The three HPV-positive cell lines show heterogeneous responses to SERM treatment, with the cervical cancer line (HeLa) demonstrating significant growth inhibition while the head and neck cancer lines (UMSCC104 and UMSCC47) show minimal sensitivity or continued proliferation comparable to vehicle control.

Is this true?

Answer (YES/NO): NO